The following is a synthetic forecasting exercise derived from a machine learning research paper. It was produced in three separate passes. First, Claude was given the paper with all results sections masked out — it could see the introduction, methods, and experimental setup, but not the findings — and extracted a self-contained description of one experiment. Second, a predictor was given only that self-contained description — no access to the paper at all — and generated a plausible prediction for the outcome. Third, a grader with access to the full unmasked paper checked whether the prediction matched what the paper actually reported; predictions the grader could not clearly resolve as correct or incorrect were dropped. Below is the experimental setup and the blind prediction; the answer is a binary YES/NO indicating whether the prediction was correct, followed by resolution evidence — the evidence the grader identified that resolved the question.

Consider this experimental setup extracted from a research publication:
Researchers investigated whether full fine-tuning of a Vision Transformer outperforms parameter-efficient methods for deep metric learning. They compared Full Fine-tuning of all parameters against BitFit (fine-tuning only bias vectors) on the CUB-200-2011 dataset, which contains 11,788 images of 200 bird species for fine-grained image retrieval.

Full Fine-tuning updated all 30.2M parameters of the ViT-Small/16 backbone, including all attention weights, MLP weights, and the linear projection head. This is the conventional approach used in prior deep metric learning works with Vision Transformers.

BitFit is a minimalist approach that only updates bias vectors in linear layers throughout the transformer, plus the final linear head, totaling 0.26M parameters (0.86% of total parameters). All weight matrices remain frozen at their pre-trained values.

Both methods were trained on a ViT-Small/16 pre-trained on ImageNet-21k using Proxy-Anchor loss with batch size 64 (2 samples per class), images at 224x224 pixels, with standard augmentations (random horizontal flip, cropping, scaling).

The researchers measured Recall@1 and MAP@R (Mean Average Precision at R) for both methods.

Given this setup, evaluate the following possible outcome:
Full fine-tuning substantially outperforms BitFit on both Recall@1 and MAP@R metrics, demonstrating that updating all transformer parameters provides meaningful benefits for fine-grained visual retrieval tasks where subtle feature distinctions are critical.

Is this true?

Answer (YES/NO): NO